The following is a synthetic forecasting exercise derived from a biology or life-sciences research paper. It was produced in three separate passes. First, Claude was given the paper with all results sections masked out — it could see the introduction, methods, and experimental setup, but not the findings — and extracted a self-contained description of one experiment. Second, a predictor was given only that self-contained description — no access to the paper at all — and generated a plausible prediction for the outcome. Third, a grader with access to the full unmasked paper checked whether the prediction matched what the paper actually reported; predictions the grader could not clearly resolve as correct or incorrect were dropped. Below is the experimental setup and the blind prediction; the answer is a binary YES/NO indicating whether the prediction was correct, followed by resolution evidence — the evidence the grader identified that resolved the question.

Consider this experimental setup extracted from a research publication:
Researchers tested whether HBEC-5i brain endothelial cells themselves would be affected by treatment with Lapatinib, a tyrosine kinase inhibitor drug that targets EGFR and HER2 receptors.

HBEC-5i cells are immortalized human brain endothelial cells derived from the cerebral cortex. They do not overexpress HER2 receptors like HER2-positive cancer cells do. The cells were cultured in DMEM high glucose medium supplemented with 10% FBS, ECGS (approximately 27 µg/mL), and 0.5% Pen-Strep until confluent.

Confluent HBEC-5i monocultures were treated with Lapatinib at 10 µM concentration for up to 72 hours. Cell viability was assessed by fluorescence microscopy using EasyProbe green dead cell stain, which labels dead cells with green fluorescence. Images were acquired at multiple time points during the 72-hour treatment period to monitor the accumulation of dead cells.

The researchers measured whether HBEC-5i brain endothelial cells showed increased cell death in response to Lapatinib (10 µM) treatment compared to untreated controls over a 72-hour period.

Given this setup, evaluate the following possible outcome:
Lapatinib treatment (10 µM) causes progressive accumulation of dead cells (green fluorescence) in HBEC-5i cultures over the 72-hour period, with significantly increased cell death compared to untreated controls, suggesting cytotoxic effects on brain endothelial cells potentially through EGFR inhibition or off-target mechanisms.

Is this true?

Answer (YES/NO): NO